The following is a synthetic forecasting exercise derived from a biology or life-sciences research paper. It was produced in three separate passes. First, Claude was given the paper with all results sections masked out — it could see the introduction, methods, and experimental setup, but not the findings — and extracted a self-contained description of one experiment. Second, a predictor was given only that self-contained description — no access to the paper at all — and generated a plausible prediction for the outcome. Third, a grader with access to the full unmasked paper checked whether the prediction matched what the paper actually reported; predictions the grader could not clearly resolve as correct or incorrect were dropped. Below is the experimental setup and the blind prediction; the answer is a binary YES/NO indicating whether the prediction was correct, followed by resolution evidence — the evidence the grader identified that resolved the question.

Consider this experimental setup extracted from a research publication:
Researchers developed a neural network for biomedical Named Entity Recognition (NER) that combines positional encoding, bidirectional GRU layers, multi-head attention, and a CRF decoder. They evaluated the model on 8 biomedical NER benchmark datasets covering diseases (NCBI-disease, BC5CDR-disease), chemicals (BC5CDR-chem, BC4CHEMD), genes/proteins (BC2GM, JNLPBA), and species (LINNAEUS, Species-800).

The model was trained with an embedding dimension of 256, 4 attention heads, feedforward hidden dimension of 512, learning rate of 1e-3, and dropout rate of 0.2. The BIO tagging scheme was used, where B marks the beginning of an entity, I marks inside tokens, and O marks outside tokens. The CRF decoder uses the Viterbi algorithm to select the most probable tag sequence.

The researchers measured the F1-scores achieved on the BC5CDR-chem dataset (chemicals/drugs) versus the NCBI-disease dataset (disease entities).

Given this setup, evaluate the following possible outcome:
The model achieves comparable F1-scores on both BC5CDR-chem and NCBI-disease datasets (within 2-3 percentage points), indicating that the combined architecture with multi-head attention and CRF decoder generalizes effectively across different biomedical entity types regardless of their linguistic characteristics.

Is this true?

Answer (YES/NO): YES